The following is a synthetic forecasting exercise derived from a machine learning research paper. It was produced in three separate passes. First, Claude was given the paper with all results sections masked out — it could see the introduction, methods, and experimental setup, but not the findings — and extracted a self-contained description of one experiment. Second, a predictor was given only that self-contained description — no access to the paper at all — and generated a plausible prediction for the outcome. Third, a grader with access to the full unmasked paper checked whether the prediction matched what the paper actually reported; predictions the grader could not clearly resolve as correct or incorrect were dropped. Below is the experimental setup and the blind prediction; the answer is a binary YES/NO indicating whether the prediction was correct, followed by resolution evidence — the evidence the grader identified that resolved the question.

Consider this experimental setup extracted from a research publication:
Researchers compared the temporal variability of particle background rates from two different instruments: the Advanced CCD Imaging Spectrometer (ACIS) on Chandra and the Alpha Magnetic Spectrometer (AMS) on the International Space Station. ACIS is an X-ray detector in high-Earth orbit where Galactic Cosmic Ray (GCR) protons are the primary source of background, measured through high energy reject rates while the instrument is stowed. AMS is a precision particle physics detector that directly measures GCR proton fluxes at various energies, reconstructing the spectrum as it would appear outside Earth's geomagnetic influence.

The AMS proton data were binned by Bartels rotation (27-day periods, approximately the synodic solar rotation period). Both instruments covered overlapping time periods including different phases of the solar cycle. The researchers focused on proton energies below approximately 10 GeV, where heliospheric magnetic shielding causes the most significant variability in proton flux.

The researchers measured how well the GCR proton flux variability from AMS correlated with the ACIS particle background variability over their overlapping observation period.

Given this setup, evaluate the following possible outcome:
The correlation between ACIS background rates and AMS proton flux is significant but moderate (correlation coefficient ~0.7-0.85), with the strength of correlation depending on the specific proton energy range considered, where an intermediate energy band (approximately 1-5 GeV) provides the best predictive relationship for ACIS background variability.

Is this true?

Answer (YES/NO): NO